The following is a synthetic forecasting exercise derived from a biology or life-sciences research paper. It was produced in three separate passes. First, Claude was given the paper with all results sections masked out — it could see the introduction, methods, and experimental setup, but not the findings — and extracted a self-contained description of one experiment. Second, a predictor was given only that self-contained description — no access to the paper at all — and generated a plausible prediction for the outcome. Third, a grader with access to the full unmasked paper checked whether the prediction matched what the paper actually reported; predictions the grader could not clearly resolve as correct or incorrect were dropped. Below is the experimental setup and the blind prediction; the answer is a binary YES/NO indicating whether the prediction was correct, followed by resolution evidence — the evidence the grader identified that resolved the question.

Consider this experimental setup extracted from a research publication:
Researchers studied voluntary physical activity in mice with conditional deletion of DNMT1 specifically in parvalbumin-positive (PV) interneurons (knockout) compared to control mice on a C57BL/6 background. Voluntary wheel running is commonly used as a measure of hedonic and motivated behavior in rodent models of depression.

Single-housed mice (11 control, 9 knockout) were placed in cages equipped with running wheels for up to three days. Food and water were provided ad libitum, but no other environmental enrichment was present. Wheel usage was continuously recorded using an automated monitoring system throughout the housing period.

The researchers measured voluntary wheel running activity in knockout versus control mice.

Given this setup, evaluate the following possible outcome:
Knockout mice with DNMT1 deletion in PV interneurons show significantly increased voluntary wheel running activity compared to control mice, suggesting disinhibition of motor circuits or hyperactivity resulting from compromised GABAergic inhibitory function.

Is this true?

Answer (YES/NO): NO